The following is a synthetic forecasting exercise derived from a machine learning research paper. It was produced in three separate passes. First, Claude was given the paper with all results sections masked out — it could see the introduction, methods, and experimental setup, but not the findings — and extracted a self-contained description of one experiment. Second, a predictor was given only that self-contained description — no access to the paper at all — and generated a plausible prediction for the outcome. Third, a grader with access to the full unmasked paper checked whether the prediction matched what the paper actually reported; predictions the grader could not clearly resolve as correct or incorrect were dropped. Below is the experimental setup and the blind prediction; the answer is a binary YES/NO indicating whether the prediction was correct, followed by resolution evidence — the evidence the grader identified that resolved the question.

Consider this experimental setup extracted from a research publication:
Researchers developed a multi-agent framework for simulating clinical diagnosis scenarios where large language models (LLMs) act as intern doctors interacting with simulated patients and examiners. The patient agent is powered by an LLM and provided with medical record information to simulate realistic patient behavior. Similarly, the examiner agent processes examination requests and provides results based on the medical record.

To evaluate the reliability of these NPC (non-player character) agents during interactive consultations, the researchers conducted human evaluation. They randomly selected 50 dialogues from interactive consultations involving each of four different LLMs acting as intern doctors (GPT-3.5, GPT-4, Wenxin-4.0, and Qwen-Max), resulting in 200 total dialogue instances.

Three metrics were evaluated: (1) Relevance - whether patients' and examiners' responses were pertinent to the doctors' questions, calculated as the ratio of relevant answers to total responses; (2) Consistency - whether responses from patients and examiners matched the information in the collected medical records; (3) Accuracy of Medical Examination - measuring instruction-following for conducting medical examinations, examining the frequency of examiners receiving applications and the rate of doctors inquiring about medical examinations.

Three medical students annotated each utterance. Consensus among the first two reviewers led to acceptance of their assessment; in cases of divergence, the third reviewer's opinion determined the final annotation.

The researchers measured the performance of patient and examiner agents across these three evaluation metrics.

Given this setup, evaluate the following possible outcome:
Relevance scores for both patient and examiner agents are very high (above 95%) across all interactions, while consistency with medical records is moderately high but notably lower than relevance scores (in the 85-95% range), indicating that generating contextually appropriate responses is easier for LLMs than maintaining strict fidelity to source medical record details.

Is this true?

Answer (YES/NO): NO